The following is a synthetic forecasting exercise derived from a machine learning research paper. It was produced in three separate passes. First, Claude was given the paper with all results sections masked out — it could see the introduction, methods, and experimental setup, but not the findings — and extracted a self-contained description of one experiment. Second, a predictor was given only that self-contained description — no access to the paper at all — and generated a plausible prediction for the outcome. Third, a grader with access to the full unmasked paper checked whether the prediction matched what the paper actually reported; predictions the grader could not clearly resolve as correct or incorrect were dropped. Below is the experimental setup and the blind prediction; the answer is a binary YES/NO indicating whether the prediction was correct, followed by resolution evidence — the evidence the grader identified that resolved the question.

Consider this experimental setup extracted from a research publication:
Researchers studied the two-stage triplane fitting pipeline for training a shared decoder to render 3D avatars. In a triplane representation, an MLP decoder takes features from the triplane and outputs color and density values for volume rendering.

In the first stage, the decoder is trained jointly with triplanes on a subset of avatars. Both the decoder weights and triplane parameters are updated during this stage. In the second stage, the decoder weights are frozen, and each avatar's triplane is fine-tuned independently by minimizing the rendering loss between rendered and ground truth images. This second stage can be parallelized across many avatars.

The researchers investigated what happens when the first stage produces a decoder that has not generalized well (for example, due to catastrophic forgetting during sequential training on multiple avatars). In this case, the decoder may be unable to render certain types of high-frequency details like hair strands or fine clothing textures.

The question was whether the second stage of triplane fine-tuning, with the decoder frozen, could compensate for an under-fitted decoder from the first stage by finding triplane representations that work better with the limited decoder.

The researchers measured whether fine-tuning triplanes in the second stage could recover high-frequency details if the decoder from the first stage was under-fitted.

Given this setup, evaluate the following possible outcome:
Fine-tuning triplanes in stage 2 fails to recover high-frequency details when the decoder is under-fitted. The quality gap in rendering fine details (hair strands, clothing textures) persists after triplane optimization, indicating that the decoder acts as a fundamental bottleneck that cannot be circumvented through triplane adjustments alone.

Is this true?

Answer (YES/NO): YES